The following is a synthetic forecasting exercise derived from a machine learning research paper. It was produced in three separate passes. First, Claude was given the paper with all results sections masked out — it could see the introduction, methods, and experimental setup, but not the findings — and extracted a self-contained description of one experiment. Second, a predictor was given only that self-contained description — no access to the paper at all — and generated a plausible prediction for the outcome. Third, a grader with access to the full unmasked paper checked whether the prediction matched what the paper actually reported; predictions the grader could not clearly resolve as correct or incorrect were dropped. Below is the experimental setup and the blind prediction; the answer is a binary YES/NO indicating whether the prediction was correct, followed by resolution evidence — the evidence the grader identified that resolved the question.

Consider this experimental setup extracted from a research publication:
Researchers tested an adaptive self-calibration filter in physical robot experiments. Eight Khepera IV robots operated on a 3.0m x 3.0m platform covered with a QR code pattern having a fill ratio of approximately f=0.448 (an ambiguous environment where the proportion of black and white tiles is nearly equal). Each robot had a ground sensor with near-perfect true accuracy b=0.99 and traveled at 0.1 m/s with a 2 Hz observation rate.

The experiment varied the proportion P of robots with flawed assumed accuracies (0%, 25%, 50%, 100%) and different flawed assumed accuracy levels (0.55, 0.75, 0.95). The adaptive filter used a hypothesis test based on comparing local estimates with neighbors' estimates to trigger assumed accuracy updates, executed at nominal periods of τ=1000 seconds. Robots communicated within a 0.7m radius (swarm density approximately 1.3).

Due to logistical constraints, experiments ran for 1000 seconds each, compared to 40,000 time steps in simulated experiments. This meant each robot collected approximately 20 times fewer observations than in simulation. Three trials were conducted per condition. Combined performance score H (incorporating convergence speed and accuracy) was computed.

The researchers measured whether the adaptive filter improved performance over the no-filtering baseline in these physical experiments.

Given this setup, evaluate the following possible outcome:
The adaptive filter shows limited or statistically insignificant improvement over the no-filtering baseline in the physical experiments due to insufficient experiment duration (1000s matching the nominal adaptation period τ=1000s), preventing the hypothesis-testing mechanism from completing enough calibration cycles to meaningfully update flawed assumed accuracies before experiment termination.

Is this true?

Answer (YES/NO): YES